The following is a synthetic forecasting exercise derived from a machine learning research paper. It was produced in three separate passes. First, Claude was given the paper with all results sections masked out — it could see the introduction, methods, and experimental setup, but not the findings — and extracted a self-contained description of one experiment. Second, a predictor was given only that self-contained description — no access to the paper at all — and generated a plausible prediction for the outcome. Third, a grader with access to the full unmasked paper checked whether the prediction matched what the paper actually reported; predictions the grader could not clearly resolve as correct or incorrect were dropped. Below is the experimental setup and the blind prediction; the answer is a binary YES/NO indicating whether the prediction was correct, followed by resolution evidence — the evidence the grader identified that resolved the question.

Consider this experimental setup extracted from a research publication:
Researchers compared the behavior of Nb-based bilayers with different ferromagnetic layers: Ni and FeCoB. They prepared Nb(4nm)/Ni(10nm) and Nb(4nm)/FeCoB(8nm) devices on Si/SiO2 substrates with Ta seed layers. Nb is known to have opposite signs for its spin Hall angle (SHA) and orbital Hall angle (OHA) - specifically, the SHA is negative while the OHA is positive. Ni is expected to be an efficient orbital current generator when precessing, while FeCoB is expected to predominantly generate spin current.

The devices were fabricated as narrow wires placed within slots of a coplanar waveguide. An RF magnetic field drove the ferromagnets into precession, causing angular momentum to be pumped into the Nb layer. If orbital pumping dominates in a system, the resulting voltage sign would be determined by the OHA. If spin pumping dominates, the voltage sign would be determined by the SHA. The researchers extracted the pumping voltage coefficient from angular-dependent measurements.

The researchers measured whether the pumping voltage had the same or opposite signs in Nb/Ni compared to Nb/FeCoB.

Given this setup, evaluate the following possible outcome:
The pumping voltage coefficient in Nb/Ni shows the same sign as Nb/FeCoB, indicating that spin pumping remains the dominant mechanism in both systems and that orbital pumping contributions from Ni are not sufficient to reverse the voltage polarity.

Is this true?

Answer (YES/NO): NO